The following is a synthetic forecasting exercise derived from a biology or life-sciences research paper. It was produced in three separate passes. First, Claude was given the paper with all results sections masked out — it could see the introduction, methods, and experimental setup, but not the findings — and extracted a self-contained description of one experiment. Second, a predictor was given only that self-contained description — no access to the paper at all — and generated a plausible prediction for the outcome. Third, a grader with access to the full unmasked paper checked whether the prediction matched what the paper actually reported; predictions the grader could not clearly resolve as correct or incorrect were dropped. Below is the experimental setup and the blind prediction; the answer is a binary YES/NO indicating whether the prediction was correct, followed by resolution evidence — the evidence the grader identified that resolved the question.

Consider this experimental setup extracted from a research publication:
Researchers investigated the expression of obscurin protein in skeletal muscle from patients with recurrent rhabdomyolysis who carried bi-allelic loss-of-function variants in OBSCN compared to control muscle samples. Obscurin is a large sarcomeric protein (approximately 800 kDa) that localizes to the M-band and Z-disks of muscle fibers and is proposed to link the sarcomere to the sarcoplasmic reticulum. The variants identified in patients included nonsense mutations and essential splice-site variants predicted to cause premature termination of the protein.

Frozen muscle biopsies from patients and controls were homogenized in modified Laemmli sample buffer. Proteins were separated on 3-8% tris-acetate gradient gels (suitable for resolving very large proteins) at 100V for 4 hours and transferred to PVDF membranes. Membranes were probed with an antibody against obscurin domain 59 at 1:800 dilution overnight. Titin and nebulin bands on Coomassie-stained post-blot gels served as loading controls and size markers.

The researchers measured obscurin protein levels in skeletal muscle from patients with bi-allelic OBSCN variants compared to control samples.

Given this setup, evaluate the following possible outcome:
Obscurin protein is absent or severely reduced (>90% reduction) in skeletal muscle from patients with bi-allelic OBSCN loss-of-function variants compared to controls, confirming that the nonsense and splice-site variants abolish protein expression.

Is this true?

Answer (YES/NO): YES